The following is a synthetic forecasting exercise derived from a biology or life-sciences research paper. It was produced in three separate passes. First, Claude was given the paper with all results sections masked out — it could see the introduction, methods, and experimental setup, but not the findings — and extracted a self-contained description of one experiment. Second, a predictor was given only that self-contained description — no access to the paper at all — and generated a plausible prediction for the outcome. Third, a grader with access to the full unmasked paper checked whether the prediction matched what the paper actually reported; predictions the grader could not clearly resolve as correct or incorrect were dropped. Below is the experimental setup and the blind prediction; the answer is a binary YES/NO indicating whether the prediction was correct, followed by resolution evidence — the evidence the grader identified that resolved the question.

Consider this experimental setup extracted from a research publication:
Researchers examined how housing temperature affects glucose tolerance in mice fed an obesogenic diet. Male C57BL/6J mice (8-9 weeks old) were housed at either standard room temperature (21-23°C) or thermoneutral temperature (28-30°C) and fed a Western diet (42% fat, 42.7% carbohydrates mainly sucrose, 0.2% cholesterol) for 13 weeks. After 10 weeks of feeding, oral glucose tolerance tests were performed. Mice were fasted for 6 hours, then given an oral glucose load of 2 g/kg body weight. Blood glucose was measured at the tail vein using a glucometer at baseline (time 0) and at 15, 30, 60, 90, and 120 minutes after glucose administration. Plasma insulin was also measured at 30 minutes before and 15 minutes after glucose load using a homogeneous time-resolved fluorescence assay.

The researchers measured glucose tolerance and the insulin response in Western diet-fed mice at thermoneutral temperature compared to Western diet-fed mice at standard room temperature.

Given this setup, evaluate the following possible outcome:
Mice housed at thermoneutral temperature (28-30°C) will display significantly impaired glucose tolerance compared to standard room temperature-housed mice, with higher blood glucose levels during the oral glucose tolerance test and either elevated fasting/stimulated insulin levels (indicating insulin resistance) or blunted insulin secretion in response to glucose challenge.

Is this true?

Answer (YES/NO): NO